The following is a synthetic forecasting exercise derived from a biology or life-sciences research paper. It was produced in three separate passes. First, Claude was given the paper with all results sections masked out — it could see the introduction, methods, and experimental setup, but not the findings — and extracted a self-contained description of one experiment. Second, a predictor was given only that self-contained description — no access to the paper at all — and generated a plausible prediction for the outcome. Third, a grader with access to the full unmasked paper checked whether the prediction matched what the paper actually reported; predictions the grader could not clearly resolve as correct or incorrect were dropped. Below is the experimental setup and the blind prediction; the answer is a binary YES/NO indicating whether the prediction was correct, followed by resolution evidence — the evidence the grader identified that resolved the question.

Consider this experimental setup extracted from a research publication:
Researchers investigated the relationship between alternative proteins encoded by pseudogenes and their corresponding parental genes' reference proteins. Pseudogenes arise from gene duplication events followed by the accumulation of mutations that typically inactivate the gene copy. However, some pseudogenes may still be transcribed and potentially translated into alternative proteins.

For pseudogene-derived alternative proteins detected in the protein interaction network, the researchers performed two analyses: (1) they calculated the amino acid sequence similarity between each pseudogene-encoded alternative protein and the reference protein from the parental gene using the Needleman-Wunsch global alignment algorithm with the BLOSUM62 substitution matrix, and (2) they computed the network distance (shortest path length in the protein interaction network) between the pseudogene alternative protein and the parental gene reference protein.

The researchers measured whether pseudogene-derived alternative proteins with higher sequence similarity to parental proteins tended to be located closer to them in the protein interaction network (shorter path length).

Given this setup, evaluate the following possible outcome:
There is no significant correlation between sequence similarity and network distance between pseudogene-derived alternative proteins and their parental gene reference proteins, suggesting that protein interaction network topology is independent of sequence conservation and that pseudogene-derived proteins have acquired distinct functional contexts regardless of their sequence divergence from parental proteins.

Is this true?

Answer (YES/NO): NO